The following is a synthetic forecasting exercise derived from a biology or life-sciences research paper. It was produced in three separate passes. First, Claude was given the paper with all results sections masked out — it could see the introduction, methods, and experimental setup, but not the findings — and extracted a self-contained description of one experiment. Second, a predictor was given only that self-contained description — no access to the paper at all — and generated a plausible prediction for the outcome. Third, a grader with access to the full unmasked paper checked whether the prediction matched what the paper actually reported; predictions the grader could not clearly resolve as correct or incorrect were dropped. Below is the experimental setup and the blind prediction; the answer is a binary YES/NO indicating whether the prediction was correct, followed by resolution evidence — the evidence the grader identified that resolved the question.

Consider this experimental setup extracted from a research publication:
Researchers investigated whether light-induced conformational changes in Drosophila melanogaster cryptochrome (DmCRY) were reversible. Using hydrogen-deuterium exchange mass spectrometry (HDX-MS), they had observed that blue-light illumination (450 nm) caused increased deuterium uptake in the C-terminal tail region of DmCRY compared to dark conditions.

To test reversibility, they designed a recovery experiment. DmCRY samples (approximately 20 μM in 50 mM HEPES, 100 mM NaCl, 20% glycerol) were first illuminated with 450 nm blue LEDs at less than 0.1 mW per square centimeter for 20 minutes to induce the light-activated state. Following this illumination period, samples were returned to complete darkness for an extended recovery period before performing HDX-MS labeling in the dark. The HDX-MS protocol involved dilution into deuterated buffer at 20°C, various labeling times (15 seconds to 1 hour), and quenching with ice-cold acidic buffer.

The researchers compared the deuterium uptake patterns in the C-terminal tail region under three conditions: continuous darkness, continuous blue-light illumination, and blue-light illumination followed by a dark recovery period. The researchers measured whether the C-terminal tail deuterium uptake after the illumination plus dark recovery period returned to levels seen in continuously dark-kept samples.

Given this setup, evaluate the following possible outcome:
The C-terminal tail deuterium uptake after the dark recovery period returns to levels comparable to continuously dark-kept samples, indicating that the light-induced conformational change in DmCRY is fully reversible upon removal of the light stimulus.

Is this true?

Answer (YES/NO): NO